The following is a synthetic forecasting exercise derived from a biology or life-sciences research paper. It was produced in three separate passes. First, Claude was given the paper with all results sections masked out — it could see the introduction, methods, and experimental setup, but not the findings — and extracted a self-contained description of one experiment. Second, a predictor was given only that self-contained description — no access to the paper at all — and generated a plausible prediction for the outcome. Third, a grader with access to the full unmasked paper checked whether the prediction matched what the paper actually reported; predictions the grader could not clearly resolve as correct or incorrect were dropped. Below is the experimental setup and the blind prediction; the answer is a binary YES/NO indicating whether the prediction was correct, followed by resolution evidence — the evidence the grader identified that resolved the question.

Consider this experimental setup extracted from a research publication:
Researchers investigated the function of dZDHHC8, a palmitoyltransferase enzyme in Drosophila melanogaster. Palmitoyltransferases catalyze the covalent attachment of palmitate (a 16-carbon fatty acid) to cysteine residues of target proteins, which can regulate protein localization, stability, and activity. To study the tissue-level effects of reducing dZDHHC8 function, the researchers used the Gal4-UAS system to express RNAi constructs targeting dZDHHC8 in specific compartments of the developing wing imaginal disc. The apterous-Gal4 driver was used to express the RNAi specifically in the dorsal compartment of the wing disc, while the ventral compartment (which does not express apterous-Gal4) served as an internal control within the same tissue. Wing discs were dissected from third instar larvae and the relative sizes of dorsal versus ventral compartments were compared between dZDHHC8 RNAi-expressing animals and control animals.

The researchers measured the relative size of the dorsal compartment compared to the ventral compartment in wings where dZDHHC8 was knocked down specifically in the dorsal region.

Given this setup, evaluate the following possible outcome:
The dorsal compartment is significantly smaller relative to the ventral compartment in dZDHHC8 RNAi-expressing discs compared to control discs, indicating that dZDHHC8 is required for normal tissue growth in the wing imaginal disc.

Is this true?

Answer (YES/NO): NO